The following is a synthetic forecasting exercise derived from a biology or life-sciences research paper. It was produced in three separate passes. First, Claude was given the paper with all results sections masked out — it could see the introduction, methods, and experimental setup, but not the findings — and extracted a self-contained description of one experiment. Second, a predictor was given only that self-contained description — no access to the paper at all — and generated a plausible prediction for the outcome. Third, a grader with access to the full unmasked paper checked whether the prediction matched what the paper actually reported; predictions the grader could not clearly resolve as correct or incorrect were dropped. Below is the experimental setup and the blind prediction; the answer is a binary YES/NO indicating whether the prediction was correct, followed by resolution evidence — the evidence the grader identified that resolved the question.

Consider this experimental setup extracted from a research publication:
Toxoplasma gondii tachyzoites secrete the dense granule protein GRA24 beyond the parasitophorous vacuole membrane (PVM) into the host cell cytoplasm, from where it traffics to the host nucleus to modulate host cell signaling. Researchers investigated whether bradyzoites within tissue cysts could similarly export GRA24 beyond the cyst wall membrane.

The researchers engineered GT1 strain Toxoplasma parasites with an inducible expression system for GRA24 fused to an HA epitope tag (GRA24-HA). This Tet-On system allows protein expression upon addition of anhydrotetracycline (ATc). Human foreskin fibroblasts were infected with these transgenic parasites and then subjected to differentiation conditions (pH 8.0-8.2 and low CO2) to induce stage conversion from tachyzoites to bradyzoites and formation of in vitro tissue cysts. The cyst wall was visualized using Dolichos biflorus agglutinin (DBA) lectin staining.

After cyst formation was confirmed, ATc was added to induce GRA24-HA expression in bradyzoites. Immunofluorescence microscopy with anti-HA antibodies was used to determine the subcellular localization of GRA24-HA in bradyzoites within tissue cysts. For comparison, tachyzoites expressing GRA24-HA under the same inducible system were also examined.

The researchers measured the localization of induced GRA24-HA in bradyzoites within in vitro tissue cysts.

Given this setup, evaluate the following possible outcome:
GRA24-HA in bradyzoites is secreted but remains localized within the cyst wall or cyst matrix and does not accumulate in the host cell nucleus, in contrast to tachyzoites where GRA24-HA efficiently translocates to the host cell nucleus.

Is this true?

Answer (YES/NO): YES